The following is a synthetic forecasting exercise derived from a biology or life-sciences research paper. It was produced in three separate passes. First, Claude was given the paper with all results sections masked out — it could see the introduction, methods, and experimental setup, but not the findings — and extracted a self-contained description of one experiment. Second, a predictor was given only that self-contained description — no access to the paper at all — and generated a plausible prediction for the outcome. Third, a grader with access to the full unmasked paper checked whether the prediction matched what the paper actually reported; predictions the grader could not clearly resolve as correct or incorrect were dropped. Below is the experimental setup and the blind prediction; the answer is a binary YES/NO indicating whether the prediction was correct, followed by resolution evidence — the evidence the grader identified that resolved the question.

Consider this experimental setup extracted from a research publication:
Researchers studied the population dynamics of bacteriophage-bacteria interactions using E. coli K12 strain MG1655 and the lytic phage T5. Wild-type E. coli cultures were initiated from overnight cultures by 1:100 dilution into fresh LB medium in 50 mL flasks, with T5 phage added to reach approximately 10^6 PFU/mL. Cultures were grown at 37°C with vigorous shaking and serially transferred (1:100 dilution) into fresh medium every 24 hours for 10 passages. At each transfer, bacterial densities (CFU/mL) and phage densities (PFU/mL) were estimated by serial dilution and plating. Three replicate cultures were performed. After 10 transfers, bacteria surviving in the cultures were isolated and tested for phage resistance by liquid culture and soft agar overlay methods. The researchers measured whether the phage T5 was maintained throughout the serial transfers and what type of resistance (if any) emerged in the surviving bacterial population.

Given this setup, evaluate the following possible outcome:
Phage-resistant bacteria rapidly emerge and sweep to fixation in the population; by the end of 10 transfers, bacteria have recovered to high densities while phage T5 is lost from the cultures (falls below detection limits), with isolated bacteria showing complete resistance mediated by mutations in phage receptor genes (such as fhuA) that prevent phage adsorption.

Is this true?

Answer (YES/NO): YES